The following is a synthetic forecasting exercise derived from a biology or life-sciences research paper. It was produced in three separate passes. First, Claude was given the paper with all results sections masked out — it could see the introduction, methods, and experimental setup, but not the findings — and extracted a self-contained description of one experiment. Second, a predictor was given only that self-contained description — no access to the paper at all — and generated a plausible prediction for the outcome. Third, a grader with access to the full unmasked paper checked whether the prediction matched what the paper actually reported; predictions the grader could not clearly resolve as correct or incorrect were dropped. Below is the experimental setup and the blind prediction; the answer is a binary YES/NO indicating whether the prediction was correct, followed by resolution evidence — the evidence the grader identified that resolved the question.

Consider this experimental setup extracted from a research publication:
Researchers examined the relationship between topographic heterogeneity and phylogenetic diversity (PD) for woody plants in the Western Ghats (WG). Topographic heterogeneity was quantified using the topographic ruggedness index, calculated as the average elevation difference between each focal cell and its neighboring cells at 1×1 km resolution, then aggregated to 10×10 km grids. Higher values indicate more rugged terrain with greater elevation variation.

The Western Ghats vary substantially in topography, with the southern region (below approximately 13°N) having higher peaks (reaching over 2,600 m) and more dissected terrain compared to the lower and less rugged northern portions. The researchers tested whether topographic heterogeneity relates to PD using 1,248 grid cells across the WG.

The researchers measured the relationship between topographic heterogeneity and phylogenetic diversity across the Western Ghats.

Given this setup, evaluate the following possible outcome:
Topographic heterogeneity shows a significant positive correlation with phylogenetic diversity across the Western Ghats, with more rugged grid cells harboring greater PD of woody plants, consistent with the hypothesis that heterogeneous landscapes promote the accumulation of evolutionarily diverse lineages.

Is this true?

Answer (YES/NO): YES